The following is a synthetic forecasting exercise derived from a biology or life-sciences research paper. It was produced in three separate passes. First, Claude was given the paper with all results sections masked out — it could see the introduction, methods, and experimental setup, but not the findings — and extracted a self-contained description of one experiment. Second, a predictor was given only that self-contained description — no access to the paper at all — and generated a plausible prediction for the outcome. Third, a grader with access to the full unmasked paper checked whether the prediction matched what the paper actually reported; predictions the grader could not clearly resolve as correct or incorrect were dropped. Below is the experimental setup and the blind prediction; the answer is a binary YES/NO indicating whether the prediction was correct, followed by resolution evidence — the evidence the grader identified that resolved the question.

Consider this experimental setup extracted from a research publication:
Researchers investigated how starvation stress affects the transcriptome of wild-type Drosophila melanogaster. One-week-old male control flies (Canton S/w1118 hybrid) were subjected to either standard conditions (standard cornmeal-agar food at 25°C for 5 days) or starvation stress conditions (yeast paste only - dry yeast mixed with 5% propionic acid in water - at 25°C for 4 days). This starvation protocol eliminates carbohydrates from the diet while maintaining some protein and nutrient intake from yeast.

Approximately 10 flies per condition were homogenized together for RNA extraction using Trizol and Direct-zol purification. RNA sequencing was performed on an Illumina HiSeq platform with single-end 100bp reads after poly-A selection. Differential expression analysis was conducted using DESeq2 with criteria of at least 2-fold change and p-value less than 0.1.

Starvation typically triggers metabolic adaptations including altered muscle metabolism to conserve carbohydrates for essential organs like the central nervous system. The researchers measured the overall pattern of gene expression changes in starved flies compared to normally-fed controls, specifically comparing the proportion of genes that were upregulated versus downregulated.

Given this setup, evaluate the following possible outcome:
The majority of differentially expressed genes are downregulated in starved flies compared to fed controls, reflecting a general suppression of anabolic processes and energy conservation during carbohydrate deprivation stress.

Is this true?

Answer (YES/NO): NO